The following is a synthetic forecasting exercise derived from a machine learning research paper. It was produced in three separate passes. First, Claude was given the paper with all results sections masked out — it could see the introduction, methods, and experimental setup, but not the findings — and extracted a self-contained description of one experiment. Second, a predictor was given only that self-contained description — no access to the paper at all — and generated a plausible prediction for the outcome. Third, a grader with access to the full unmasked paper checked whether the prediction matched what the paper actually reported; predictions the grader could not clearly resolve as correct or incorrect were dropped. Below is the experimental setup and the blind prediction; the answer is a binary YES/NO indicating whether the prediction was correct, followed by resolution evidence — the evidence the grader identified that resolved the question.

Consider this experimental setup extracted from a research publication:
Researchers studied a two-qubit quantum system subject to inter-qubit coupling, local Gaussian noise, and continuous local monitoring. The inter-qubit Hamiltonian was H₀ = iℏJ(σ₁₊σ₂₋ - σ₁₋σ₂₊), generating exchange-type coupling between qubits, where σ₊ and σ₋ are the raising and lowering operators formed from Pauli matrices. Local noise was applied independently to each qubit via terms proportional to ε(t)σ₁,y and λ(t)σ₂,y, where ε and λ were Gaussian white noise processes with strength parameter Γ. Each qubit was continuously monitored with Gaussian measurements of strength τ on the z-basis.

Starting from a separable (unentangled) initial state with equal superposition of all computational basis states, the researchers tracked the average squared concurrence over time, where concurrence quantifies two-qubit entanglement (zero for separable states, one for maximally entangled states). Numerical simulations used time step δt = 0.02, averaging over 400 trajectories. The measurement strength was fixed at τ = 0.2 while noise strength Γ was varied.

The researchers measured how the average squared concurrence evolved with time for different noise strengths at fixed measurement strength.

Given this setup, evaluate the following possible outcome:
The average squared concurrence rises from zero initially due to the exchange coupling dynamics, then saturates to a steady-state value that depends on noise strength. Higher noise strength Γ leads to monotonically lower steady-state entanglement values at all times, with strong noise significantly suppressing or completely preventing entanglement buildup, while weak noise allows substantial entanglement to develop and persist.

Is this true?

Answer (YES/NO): NO